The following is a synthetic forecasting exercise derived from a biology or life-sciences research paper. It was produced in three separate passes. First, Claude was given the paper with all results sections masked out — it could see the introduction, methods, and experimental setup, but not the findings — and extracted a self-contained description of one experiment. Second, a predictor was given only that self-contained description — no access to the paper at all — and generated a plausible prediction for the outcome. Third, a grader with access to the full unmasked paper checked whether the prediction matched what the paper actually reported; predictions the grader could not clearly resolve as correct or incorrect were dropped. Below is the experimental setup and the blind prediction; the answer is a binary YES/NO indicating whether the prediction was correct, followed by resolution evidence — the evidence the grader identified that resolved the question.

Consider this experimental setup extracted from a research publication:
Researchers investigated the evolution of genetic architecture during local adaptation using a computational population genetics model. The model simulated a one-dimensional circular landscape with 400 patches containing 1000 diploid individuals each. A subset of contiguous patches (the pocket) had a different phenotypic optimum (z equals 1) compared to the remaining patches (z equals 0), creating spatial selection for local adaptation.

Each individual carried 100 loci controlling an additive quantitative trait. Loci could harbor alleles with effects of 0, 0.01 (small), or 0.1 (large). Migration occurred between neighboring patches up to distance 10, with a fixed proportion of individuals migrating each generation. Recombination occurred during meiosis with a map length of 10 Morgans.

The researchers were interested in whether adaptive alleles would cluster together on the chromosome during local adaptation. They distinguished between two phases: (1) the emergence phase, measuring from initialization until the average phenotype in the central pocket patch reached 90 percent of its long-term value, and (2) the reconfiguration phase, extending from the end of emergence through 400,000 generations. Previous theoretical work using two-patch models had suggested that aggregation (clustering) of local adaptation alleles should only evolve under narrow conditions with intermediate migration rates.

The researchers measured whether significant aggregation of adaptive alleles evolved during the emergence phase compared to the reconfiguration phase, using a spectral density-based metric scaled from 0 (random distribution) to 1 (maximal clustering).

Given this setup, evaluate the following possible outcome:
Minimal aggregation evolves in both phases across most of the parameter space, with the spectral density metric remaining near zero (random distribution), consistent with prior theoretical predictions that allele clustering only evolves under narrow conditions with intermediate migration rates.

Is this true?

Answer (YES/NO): NO